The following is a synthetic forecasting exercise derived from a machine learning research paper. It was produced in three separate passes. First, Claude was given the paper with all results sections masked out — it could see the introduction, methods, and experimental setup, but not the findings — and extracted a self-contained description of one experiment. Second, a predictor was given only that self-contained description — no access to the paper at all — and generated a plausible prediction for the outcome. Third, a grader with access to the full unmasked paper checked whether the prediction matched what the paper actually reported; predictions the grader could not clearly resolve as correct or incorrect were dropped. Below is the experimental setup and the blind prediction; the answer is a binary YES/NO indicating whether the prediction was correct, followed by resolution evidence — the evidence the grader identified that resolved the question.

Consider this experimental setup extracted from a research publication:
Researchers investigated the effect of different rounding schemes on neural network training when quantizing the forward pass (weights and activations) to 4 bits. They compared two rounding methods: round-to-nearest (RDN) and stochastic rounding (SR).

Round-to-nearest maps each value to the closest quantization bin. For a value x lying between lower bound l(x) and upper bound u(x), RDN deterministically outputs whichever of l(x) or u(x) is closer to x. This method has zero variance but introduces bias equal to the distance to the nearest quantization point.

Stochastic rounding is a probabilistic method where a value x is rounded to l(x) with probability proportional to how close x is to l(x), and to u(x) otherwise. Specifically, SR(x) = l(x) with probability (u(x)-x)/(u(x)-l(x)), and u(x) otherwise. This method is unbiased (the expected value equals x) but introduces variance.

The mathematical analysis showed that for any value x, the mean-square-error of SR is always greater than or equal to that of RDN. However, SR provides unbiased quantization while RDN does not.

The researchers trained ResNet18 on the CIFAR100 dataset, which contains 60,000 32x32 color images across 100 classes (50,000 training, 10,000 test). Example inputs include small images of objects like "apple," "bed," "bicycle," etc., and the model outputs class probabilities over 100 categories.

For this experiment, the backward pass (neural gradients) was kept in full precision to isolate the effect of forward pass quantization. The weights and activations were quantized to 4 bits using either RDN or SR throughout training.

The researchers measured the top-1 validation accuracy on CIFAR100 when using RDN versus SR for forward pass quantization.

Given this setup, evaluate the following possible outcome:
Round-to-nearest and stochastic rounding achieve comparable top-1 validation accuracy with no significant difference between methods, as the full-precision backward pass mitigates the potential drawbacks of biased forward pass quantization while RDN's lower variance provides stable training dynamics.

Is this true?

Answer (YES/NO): NO